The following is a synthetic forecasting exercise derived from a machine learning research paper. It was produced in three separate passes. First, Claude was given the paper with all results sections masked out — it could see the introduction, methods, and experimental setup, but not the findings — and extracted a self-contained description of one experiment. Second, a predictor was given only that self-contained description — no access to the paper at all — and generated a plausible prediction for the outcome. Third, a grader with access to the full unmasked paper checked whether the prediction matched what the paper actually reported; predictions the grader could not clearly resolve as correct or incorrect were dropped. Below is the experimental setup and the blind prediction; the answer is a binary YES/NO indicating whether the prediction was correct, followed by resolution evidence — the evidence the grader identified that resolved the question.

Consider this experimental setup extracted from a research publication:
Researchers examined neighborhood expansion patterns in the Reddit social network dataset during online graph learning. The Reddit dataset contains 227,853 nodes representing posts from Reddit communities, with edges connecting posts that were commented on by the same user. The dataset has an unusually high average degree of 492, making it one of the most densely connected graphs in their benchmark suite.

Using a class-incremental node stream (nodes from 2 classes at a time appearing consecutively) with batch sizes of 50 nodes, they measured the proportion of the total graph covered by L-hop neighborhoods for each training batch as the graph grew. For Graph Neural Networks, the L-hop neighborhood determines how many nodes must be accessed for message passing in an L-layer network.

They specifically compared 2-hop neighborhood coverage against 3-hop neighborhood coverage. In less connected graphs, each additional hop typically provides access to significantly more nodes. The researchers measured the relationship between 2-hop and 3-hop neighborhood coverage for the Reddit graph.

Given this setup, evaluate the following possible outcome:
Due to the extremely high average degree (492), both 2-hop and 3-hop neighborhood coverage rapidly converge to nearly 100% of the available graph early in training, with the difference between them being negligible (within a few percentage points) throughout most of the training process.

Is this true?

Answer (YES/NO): NO